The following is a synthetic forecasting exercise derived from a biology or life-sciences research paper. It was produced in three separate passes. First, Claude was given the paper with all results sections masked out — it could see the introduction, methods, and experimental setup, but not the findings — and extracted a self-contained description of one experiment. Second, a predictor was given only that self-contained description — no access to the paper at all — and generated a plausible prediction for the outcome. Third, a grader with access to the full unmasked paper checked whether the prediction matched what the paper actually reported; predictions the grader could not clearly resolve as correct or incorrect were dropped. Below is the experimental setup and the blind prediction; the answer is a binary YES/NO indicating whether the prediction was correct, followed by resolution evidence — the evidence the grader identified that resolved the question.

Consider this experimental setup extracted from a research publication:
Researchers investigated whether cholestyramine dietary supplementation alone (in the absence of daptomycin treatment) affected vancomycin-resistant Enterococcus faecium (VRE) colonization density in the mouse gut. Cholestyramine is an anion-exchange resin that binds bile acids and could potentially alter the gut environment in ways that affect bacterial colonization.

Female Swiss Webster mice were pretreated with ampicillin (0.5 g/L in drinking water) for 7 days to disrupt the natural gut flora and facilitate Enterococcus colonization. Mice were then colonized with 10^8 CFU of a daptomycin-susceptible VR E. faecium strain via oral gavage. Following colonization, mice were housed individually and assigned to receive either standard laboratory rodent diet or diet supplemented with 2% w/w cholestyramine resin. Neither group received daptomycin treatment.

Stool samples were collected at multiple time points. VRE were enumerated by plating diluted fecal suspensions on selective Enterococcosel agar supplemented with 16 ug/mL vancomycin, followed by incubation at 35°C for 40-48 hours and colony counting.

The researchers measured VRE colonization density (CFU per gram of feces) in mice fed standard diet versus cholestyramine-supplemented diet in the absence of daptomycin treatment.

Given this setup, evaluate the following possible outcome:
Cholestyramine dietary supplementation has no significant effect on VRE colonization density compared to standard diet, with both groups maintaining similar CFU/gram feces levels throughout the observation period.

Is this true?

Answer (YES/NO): YES